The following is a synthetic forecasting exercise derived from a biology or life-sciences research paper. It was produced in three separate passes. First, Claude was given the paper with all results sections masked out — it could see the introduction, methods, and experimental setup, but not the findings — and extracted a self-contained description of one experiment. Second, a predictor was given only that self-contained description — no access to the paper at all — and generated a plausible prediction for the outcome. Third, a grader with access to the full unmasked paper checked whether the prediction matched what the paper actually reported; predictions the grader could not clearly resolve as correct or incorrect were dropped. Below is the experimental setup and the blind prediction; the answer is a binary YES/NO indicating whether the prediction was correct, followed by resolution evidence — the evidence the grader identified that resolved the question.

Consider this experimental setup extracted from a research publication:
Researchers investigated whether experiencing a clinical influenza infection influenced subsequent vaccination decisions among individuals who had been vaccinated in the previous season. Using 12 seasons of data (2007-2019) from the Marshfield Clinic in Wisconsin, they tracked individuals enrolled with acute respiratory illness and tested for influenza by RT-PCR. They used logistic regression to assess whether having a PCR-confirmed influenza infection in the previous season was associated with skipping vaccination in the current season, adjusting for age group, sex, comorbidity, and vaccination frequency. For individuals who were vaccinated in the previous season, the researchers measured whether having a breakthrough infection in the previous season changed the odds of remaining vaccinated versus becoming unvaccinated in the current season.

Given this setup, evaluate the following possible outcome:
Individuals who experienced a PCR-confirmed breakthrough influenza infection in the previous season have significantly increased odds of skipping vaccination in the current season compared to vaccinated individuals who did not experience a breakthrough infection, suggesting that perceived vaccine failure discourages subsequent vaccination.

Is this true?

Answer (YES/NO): NO